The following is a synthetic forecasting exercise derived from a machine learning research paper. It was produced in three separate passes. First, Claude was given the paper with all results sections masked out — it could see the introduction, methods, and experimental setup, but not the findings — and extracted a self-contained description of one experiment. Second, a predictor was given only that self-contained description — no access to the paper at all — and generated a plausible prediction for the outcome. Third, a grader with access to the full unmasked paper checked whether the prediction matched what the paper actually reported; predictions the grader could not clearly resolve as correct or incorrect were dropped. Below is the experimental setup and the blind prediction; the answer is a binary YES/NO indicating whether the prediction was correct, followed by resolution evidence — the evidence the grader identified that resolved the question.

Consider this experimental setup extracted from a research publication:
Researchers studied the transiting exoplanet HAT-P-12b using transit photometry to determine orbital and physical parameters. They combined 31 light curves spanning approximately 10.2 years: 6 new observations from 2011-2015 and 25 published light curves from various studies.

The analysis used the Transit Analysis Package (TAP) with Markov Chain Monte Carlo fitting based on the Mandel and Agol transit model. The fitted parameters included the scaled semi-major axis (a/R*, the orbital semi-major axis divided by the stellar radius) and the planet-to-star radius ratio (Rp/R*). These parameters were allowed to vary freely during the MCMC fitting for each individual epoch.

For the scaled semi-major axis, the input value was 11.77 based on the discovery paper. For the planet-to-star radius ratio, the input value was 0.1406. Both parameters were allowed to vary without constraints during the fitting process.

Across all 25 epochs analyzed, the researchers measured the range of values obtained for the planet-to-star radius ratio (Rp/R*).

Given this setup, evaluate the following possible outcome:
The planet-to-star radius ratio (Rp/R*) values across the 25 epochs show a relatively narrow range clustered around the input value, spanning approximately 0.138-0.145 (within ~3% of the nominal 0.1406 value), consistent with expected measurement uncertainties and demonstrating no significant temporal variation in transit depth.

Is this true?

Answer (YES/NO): NO